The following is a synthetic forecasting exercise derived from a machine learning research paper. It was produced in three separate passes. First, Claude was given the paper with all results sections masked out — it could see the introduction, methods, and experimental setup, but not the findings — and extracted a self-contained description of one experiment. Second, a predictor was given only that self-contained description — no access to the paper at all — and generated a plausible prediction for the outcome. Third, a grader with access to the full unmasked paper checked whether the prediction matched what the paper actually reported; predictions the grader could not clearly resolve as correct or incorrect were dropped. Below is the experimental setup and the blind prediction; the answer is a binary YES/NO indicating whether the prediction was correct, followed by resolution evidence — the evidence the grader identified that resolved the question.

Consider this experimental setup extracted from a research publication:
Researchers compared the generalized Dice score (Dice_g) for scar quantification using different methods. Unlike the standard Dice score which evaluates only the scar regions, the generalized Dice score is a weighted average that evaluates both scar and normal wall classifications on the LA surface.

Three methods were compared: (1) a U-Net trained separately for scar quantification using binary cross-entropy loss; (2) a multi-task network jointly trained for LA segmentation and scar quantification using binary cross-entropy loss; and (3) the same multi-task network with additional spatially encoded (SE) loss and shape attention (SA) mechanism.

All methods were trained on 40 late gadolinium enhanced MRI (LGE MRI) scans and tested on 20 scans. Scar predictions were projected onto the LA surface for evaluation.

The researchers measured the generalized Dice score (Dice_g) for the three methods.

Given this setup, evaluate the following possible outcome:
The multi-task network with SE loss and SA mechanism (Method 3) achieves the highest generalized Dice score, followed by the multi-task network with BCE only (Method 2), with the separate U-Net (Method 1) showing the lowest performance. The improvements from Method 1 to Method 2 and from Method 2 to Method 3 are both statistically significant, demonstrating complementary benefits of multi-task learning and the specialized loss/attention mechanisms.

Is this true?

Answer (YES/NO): NO